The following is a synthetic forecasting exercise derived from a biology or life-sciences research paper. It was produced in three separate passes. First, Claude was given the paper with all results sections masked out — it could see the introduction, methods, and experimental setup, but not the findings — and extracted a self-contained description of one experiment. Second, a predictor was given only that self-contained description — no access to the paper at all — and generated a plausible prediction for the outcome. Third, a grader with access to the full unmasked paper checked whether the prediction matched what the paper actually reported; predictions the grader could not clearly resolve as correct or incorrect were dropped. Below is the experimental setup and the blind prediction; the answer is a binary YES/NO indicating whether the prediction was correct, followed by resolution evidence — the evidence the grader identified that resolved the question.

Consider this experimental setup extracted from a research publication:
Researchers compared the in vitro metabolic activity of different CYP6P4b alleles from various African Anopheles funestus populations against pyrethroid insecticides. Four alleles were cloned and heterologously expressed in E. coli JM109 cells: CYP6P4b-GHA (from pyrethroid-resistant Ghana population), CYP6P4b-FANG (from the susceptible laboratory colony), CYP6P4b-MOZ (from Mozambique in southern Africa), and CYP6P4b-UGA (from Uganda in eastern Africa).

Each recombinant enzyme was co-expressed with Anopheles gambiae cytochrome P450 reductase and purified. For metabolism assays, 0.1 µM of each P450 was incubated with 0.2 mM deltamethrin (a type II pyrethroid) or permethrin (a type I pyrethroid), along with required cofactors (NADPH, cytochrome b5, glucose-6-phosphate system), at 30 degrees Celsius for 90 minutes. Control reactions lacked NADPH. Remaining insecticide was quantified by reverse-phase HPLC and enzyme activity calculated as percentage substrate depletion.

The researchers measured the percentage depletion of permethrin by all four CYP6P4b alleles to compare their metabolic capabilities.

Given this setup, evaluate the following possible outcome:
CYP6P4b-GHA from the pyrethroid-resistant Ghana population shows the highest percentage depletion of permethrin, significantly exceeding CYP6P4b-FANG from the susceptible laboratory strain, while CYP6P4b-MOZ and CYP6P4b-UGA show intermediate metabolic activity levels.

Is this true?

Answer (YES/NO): NO